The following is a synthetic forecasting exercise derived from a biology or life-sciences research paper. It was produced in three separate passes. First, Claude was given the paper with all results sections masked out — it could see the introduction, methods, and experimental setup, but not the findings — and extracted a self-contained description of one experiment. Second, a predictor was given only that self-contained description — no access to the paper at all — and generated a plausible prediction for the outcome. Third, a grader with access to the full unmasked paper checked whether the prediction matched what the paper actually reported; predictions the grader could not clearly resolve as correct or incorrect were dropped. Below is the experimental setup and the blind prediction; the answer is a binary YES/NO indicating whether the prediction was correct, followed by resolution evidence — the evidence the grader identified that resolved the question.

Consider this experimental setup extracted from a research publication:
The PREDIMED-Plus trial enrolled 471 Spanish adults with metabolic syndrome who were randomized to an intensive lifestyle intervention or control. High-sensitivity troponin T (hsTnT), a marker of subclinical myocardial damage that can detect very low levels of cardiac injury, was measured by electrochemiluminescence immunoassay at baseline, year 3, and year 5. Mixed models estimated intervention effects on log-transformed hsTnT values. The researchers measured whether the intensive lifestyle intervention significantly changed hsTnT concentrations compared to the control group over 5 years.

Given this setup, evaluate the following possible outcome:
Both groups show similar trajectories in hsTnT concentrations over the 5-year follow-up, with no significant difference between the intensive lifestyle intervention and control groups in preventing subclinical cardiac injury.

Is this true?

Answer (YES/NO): YES